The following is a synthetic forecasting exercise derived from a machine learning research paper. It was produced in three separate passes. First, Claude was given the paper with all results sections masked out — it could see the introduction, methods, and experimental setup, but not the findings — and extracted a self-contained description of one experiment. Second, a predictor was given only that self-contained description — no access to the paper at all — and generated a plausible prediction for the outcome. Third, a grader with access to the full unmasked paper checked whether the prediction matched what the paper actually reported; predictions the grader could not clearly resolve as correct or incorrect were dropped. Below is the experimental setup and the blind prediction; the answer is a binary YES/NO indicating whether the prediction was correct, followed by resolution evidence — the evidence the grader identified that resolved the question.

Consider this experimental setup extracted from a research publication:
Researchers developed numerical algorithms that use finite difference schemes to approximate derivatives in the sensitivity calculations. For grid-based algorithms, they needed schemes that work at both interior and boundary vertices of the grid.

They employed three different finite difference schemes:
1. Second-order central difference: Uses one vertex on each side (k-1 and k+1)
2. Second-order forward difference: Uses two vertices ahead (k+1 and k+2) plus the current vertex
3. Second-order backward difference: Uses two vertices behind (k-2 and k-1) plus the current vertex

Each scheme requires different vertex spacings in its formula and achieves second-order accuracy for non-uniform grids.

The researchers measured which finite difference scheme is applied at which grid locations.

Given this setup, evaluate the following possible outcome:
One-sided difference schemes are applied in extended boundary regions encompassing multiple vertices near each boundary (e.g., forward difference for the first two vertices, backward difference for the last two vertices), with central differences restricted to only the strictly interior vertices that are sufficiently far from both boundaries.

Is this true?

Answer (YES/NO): NO